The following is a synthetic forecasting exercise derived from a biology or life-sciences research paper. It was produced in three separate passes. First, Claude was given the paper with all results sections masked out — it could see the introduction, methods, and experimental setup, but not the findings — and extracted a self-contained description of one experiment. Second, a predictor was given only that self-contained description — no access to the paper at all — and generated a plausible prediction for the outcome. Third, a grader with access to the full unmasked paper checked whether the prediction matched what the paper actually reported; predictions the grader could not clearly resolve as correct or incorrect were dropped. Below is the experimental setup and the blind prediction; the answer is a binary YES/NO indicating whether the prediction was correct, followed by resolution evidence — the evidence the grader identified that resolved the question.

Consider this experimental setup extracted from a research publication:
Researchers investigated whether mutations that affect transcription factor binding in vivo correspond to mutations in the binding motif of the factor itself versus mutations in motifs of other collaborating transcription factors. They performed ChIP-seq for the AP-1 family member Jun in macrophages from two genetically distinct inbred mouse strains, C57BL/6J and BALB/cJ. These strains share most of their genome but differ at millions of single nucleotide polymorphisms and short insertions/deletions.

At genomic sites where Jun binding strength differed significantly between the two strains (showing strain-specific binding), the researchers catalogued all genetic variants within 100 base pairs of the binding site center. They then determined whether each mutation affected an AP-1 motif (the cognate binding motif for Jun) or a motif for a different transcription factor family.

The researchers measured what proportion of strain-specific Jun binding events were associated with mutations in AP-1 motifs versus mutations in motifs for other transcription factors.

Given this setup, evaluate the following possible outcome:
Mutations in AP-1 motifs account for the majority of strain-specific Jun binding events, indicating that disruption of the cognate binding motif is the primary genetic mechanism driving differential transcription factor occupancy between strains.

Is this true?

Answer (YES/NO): NO